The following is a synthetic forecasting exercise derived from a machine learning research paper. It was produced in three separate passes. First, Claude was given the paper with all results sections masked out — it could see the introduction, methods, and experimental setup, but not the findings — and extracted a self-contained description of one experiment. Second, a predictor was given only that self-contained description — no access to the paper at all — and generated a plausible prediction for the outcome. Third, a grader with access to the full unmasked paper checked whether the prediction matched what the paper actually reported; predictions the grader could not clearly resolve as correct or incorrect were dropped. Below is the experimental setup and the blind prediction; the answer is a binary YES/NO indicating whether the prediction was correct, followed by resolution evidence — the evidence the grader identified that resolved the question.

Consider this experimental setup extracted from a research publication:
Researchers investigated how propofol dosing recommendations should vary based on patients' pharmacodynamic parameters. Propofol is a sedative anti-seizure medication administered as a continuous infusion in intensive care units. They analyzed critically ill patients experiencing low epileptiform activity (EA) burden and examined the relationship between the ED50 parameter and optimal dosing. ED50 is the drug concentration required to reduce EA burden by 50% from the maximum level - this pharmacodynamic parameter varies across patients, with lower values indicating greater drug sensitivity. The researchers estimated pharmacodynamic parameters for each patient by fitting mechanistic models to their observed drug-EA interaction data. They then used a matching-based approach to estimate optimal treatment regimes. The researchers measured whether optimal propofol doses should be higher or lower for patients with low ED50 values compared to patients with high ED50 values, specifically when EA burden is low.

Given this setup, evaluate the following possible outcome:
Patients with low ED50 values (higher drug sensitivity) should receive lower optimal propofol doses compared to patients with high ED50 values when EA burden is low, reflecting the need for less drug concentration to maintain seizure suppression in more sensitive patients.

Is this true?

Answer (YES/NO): NO